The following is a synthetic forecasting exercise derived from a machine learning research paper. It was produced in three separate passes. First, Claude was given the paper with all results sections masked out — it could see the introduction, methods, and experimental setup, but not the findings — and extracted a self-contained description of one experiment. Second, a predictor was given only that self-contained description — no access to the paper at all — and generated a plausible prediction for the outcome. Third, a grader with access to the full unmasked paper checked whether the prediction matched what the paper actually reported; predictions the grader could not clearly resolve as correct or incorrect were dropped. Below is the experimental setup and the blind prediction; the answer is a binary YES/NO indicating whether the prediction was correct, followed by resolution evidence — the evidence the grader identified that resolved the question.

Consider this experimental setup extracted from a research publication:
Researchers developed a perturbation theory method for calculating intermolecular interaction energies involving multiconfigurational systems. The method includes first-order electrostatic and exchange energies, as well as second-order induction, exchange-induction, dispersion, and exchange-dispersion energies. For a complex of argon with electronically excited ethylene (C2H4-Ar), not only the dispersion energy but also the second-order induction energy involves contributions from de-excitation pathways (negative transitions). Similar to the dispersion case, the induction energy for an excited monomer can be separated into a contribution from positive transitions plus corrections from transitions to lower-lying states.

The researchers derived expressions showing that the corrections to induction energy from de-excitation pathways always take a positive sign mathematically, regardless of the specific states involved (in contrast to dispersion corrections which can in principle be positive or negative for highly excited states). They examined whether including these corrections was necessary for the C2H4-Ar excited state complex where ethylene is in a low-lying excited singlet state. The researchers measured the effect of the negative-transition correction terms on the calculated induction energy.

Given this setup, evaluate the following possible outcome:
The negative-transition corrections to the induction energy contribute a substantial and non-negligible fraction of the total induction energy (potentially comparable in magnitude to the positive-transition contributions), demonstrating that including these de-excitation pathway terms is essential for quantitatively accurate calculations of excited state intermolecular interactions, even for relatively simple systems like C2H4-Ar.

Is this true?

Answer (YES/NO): NO